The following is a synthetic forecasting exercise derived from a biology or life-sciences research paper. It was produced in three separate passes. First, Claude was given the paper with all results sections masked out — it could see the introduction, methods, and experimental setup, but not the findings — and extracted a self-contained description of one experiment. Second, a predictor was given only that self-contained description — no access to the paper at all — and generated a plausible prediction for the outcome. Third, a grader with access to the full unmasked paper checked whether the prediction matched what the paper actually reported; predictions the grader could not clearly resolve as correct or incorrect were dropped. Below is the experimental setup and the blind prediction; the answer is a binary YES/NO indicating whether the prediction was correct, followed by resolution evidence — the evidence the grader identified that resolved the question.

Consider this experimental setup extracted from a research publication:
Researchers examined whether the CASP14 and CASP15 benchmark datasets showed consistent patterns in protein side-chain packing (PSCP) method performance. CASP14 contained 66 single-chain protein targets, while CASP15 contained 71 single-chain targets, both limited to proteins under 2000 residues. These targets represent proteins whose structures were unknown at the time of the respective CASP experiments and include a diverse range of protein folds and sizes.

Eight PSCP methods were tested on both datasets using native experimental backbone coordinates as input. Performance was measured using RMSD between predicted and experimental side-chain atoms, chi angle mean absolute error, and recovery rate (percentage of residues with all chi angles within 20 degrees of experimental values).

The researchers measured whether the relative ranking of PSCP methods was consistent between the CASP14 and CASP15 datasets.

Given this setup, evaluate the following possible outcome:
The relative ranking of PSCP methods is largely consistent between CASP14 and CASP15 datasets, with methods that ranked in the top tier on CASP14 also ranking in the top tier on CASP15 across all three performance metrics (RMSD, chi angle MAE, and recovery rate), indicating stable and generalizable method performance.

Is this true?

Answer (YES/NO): YES